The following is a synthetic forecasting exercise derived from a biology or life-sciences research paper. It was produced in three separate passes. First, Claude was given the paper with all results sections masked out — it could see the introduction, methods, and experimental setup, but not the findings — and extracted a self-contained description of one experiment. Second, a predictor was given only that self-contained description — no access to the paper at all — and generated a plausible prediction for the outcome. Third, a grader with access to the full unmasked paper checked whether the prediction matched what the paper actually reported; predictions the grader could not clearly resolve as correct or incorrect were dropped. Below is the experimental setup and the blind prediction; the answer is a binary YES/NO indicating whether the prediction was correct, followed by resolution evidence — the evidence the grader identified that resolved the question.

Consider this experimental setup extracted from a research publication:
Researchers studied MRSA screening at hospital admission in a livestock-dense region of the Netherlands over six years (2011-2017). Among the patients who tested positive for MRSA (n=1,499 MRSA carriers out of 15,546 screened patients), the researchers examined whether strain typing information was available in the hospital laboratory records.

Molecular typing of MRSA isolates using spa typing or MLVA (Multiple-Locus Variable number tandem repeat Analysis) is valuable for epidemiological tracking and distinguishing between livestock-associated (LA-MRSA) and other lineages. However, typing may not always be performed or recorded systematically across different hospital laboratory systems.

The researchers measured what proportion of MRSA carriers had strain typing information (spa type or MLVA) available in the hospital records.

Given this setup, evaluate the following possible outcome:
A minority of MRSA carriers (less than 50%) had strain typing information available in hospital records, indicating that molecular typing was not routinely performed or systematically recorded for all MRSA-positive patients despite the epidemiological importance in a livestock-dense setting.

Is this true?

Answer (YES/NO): YES